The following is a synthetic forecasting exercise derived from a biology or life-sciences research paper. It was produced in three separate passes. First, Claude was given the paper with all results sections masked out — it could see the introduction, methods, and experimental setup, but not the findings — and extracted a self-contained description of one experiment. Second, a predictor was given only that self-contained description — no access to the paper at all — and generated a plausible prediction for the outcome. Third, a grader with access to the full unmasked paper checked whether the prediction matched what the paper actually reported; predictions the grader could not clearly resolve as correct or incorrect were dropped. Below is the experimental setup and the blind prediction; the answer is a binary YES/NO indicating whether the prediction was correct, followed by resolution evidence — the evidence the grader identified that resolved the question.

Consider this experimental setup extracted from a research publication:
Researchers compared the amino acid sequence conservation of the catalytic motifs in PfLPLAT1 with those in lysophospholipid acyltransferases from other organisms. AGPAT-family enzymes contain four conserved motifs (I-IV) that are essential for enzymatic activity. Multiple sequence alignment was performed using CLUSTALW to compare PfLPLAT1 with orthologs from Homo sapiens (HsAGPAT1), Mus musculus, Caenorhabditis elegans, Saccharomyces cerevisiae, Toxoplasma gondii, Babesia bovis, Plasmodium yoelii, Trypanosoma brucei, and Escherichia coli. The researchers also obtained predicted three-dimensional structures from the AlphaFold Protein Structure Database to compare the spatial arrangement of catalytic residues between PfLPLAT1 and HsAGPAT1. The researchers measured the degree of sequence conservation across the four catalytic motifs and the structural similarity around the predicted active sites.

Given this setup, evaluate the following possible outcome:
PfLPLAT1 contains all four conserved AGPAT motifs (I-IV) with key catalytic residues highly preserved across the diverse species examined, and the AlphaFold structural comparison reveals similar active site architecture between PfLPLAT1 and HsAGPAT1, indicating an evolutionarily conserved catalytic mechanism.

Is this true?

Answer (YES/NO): NO